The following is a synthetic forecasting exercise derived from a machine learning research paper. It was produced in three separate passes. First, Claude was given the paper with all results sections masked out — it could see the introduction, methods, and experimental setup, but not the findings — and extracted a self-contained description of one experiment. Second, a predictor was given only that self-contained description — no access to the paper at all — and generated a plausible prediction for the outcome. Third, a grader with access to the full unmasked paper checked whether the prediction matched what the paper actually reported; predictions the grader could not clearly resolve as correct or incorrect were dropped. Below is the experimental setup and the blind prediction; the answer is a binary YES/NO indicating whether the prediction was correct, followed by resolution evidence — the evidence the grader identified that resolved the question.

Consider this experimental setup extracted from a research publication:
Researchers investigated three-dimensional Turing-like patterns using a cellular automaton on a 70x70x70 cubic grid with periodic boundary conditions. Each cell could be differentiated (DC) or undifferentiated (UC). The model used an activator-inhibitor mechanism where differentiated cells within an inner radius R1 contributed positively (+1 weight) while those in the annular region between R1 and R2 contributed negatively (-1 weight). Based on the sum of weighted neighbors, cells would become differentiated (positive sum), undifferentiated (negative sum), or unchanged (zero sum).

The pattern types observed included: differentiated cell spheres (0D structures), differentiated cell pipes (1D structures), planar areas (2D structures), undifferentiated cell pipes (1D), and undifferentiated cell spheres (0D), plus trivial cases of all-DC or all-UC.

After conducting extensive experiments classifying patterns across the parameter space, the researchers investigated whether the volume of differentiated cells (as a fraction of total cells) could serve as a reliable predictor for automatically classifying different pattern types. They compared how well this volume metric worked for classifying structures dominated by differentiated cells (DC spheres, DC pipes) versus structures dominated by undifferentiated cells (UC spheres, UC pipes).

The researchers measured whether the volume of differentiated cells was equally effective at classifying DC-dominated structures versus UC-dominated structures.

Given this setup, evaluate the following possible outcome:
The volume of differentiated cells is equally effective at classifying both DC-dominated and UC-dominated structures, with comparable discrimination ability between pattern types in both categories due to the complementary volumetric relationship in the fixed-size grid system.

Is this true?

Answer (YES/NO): NO